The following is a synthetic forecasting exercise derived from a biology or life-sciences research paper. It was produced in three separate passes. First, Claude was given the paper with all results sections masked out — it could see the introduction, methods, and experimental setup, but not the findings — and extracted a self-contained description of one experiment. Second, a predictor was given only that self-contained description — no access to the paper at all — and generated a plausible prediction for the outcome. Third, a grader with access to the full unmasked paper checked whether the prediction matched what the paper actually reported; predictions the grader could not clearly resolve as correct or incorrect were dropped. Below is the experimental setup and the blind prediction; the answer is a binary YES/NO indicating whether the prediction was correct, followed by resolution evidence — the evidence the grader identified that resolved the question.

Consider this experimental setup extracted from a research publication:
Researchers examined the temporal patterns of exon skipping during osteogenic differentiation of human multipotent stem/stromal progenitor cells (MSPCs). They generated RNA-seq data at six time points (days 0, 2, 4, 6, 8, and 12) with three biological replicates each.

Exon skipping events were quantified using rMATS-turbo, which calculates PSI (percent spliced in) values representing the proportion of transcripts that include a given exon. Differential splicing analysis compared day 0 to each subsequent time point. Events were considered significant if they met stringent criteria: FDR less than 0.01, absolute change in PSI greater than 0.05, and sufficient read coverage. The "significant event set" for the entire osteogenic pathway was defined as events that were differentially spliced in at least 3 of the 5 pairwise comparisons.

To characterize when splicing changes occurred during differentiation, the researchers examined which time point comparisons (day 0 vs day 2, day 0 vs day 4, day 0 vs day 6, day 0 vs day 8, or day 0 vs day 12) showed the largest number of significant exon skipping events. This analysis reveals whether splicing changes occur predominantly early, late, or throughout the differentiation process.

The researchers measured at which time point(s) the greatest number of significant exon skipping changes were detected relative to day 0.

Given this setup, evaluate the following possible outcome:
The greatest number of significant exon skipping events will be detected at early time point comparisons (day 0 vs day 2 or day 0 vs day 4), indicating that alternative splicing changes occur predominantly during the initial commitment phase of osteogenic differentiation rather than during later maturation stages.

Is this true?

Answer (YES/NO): YES